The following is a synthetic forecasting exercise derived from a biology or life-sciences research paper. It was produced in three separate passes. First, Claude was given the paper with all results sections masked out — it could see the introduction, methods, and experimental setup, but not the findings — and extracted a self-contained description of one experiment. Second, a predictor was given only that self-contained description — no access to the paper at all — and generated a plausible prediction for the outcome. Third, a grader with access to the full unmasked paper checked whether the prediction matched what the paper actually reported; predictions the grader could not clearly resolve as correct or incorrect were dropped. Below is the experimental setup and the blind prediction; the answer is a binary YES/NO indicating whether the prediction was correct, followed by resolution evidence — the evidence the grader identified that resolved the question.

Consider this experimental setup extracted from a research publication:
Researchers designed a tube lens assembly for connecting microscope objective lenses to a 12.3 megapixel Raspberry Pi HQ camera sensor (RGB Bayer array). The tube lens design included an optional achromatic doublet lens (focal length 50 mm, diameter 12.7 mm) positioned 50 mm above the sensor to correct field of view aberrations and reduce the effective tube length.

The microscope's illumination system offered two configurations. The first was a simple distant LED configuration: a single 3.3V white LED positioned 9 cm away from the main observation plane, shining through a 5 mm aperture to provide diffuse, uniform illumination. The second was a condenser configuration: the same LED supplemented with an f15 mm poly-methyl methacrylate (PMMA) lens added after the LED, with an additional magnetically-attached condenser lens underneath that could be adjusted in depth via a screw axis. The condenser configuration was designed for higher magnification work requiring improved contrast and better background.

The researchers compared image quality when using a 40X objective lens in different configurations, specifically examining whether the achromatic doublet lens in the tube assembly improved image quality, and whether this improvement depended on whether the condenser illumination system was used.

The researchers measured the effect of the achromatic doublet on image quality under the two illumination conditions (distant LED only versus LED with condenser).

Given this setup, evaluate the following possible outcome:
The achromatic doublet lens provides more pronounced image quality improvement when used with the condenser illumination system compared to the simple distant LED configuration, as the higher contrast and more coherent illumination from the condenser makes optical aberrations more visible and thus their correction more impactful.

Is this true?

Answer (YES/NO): YES